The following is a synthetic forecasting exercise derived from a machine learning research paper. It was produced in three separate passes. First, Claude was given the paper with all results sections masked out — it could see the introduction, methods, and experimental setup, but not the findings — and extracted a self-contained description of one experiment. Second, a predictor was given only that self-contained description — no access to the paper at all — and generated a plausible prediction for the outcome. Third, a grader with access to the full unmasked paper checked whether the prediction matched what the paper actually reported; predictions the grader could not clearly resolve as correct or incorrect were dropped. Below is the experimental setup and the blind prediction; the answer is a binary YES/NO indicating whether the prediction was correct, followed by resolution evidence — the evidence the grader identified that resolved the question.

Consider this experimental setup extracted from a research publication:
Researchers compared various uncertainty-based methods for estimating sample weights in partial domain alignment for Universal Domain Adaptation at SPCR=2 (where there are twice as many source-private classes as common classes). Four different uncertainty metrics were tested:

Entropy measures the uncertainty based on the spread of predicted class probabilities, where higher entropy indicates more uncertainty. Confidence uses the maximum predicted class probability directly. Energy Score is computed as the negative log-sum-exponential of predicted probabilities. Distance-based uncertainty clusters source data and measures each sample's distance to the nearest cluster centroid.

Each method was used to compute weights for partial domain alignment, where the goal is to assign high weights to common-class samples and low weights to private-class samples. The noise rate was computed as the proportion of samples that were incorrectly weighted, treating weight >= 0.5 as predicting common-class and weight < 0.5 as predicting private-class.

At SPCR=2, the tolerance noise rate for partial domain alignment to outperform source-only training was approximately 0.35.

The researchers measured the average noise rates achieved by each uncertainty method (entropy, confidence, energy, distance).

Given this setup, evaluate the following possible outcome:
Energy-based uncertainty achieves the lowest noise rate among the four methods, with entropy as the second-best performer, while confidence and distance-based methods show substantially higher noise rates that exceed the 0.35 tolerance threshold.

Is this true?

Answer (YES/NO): NO